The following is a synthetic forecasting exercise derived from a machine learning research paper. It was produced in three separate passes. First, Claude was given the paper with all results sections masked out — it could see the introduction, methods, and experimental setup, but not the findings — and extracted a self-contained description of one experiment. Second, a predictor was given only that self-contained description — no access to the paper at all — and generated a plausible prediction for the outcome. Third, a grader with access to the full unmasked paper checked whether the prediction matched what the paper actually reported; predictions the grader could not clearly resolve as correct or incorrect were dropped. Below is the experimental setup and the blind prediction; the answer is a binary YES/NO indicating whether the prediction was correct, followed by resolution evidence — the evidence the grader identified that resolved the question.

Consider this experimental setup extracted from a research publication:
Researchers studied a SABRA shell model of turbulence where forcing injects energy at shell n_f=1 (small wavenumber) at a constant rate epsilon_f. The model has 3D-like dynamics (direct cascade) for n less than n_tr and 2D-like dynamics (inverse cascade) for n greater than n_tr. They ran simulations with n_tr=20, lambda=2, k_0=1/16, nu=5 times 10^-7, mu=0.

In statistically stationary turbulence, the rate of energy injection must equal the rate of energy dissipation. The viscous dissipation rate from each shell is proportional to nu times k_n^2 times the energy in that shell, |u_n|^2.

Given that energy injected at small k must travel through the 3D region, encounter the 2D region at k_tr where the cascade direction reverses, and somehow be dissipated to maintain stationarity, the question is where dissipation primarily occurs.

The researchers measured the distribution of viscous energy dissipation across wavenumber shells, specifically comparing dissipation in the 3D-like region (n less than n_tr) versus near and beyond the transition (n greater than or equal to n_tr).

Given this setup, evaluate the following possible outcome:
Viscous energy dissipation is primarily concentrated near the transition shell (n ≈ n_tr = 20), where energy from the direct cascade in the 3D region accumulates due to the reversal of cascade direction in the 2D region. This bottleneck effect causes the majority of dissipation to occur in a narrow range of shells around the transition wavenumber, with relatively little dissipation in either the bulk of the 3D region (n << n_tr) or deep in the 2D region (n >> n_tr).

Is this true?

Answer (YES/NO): NO